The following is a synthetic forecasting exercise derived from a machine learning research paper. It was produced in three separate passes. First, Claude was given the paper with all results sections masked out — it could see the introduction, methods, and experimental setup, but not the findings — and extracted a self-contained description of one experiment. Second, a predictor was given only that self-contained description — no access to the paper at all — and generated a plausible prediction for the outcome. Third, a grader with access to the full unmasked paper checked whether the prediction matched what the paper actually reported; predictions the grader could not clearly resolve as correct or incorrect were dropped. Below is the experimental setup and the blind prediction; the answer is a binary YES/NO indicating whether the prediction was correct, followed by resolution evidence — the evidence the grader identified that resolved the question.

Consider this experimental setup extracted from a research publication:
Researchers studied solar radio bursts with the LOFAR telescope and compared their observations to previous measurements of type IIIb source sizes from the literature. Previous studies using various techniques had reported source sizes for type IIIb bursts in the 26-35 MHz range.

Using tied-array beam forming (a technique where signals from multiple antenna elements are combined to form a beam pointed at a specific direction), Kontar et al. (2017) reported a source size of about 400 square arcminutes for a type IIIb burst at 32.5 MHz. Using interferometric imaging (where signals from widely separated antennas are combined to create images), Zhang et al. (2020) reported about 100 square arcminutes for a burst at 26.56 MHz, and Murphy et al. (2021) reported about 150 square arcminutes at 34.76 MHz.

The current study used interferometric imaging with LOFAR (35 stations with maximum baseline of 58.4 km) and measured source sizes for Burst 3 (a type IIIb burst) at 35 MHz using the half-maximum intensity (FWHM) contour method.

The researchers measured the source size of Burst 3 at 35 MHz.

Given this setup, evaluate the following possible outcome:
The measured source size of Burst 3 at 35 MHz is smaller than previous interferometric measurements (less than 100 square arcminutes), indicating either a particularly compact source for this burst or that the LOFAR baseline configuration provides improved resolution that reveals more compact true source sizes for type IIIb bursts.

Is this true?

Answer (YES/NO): NO